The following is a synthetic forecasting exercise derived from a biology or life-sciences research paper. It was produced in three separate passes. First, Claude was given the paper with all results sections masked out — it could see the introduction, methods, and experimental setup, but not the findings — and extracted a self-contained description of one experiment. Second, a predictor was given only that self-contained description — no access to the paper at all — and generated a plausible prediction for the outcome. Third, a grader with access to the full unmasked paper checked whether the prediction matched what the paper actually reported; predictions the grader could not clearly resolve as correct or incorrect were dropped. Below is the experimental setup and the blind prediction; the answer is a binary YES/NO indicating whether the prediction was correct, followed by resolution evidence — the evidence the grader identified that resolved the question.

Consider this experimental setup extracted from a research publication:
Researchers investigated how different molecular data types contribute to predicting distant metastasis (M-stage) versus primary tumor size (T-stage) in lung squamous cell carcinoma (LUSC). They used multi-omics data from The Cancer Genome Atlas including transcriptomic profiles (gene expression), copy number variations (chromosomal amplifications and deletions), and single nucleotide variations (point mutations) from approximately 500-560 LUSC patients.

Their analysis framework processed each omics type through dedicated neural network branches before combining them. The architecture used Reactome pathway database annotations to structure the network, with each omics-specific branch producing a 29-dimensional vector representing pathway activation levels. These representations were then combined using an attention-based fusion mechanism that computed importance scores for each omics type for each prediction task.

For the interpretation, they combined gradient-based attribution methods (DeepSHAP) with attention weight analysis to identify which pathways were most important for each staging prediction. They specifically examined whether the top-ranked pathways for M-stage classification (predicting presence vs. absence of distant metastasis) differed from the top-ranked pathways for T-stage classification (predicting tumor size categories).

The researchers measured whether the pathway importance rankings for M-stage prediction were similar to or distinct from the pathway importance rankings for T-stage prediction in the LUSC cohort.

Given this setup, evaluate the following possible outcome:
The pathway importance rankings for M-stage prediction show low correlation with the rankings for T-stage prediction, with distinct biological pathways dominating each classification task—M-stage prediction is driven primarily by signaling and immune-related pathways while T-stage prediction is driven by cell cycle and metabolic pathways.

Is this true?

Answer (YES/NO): NO